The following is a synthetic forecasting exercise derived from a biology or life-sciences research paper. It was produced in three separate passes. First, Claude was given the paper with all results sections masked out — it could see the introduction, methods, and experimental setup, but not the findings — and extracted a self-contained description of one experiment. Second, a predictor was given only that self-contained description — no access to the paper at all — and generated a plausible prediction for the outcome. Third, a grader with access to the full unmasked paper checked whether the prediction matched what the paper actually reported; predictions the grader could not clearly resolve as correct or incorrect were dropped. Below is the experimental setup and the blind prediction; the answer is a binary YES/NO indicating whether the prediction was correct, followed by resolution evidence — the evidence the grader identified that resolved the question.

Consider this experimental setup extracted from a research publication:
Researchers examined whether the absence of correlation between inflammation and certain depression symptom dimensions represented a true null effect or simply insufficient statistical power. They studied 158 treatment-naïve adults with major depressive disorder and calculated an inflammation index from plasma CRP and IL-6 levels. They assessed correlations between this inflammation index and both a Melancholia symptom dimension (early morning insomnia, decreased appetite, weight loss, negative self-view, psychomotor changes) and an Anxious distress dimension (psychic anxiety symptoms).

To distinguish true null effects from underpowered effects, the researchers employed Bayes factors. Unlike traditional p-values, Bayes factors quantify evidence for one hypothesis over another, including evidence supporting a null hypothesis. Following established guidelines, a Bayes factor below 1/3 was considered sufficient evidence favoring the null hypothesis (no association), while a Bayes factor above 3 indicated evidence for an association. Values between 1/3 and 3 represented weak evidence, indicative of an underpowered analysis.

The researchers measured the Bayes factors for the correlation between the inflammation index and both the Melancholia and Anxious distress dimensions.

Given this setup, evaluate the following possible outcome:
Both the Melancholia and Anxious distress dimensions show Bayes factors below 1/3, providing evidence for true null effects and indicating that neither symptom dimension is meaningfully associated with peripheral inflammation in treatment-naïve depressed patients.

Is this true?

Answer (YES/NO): YES